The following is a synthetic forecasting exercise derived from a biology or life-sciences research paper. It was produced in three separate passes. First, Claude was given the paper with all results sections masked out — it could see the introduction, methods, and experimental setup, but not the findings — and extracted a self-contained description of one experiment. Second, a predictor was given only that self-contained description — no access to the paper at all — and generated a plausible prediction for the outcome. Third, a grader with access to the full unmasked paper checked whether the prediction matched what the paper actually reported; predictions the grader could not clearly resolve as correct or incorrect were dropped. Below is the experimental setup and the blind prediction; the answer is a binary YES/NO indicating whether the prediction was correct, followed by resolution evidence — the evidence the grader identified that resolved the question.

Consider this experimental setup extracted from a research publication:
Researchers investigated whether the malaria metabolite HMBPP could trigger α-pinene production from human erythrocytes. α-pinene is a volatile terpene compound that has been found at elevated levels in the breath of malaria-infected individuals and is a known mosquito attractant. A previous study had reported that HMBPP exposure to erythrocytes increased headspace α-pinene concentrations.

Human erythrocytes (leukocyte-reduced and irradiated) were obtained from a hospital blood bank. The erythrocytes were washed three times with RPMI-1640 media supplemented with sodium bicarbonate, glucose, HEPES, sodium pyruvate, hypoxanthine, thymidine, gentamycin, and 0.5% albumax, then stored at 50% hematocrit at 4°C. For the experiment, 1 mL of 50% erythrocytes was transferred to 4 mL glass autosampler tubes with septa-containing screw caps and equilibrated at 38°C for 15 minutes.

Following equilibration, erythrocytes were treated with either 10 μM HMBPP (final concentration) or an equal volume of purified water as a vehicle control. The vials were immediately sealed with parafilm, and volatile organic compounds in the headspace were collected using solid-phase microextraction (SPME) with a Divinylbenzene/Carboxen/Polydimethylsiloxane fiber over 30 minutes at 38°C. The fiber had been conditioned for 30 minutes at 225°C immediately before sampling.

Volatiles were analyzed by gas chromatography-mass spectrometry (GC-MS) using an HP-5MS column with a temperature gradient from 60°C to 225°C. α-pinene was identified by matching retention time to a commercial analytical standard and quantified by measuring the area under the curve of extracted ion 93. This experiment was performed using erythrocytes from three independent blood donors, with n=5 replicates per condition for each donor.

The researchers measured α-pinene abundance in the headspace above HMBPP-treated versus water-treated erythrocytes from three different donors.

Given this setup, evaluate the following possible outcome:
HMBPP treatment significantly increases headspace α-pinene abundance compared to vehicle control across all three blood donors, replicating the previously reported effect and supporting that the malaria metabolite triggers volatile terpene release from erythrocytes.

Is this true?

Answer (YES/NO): NO